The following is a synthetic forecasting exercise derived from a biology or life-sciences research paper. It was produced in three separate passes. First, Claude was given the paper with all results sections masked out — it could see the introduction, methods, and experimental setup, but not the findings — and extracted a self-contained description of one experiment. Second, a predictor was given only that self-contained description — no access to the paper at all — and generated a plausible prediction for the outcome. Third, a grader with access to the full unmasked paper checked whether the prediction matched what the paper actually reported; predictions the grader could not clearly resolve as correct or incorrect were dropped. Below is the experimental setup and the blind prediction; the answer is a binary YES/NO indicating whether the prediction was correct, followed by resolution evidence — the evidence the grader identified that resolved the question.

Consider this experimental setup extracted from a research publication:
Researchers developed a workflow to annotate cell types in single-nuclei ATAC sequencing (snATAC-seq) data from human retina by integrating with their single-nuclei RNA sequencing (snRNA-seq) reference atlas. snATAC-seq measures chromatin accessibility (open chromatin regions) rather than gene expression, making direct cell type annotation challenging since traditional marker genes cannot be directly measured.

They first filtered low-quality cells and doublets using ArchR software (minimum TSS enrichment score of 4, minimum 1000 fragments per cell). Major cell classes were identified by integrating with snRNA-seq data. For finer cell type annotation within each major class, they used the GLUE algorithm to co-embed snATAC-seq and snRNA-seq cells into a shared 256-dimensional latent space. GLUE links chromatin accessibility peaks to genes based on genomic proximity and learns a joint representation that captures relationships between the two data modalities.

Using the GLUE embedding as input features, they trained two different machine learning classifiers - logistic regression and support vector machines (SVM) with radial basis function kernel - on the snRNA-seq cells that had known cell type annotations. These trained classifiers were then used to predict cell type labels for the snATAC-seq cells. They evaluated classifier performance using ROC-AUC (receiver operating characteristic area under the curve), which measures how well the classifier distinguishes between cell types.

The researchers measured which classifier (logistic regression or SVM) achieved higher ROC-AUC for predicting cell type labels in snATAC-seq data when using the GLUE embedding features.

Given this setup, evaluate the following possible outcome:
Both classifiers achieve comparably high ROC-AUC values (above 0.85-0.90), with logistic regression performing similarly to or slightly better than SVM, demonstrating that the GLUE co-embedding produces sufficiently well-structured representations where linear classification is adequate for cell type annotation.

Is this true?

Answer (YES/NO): NO